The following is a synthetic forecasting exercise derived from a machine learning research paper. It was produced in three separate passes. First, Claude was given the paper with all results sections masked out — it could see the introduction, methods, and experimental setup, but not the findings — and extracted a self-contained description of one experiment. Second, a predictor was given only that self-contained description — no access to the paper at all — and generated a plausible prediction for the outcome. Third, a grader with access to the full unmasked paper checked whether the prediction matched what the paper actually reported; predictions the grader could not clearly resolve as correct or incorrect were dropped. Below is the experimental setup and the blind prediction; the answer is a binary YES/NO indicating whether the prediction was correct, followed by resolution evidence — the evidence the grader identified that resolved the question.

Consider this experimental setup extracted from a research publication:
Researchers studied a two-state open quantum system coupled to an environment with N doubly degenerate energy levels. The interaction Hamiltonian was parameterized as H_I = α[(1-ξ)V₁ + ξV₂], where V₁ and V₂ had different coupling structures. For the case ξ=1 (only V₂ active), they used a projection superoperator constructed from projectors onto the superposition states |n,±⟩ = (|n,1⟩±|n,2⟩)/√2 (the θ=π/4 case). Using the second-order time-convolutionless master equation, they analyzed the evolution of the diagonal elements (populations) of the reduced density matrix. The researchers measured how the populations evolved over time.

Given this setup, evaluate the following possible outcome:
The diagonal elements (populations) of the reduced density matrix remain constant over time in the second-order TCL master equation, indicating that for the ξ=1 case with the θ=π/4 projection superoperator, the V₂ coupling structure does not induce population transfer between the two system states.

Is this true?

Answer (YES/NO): NO